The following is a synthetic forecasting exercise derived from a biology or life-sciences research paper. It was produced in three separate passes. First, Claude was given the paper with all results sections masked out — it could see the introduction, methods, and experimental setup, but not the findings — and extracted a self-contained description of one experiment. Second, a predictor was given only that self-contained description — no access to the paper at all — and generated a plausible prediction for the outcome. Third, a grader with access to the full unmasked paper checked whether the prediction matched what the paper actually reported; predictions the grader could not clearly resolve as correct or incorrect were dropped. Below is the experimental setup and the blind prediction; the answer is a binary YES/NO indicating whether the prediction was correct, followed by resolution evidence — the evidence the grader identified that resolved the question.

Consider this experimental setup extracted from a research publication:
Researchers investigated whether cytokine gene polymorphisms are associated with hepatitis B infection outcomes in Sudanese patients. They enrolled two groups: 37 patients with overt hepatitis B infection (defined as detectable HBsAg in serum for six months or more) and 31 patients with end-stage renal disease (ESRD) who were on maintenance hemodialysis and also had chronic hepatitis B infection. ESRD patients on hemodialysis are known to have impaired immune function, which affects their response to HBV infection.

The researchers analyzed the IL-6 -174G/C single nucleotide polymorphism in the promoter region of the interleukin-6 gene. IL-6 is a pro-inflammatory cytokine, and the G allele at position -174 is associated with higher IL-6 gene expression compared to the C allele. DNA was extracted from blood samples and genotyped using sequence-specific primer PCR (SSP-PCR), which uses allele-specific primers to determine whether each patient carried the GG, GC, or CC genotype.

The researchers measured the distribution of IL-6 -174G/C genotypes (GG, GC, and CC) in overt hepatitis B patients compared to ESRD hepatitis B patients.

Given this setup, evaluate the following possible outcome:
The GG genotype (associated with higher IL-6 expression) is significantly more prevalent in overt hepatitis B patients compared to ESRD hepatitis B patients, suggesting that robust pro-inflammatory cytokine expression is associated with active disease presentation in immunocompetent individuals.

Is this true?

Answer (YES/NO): NO